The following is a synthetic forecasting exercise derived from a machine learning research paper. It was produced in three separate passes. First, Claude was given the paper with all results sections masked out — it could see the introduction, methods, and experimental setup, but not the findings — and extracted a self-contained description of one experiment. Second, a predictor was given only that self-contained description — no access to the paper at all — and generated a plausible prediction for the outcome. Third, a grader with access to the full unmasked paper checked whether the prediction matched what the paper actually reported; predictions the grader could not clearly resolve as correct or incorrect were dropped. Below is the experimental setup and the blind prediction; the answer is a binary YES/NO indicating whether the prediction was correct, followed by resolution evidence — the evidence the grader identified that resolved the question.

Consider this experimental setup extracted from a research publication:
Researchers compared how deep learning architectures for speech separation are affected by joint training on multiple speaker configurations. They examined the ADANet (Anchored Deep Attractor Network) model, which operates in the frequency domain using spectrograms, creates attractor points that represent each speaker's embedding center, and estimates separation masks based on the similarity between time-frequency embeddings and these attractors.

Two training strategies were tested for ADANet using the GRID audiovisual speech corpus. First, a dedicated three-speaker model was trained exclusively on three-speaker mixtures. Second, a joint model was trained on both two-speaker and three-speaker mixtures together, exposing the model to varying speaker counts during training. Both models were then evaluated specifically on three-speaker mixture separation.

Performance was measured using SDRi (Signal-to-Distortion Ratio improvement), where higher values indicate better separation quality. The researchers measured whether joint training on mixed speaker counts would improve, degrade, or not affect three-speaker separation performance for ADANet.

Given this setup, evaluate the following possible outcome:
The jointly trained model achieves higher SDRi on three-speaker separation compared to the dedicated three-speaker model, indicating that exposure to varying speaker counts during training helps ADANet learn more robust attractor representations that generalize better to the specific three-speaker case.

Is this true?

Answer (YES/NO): NO